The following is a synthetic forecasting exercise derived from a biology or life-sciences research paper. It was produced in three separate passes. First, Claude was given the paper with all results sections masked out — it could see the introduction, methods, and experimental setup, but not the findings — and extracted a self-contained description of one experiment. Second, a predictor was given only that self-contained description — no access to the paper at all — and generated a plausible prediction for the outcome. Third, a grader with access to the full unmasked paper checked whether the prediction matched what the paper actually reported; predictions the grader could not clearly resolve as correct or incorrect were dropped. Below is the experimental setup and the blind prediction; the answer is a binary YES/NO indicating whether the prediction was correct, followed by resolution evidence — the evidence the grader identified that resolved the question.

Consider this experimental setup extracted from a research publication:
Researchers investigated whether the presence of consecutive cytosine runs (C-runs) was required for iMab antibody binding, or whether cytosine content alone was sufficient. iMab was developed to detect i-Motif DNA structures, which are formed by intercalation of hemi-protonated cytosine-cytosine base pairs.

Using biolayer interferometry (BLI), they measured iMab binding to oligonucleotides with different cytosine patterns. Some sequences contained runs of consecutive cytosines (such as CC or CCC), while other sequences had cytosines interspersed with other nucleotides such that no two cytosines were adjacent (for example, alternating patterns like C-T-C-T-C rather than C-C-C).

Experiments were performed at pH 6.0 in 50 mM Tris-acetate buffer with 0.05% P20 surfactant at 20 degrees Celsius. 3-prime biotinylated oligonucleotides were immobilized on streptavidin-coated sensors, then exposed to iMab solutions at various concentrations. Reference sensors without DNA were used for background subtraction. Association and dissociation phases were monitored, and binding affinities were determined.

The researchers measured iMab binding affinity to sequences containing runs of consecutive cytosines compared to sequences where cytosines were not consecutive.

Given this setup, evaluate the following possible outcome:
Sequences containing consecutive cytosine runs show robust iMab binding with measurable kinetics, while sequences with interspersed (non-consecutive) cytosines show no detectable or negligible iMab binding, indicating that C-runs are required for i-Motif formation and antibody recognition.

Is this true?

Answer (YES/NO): NO